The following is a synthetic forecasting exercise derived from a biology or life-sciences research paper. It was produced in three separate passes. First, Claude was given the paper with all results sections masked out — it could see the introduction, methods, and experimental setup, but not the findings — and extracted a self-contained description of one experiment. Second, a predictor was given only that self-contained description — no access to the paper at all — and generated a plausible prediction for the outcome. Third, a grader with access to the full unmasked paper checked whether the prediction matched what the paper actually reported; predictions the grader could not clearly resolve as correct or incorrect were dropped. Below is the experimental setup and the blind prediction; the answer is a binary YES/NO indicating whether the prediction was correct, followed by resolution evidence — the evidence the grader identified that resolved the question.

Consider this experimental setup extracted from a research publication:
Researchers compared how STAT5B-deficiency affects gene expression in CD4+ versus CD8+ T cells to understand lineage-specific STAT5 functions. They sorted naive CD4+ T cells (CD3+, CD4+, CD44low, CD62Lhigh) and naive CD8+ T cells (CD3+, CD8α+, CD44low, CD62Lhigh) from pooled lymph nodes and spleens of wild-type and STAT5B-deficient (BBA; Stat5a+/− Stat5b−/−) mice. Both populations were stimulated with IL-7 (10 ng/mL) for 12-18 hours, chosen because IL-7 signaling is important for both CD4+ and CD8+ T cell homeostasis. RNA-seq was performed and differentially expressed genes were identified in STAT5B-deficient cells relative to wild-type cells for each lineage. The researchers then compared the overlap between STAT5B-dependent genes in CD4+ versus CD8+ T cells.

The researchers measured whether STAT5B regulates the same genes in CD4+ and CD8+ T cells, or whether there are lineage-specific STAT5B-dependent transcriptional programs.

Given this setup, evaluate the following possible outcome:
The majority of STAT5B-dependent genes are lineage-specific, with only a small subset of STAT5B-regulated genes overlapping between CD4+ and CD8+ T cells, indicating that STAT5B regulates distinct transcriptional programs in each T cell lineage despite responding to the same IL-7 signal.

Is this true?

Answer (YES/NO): NO